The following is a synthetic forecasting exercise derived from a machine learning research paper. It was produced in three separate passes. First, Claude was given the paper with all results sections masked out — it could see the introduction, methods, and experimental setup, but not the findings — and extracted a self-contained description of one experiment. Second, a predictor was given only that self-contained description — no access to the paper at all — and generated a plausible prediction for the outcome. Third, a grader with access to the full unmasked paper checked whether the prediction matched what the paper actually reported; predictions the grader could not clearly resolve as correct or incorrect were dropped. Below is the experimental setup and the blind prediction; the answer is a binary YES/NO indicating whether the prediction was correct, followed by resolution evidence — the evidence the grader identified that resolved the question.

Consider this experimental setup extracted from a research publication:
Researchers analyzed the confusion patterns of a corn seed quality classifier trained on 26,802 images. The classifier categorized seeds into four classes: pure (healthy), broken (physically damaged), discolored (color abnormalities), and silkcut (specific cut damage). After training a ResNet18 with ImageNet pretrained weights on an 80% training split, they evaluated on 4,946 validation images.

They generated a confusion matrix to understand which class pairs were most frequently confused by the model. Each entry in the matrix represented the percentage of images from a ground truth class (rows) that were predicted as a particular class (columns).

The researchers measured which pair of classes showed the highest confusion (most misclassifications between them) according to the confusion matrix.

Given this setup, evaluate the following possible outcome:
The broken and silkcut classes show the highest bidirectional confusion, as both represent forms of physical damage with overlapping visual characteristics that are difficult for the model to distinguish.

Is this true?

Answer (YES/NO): NO